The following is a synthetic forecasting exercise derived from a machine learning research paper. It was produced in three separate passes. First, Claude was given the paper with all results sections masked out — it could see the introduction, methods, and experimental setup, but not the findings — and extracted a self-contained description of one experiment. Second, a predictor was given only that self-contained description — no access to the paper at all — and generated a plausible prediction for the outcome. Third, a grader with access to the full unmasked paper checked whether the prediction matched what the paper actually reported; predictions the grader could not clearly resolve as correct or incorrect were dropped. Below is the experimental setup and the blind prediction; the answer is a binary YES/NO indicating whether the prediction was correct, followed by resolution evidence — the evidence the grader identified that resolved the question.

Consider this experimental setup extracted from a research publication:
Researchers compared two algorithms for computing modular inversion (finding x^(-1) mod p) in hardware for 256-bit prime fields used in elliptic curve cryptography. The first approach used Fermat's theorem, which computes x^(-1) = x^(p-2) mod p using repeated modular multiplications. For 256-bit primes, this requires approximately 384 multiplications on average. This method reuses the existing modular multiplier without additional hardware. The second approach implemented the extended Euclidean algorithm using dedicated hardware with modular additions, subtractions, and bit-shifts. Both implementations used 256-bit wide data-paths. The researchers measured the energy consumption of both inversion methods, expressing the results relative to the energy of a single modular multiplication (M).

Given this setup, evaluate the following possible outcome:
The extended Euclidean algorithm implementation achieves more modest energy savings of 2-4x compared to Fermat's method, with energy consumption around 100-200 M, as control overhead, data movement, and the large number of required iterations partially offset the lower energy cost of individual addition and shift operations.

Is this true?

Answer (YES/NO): NO